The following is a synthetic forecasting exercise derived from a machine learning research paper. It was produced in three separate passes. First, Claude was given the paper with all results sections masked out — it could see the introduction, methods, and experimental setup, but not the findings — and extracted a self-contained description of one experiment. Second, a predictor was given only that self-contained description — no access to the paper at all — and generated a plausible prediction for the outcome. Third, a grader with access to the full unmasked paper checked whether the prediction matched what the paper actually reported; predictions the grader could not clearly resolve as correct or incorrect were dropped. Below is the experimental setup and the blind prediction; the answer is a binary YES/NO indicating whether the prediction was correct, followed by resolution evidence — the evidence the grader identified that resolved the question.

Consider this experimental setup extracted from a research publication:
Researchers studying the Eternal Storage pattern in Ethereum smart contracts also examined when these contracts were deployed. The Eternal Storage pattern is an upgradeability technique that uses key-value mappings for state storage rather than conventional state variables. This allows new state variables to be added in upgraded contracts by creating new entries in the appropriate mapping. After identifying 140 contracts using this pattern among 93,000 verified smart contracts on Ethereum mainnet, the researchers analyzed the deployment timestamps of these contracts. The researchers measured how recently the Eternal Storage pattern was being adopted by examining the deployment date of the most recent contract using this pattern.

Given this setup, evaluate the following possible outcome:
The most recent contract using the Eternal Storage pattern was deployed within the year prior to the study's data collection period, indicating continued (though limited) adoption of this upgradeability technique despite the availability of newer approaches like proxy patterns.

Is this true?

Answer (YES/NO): NO